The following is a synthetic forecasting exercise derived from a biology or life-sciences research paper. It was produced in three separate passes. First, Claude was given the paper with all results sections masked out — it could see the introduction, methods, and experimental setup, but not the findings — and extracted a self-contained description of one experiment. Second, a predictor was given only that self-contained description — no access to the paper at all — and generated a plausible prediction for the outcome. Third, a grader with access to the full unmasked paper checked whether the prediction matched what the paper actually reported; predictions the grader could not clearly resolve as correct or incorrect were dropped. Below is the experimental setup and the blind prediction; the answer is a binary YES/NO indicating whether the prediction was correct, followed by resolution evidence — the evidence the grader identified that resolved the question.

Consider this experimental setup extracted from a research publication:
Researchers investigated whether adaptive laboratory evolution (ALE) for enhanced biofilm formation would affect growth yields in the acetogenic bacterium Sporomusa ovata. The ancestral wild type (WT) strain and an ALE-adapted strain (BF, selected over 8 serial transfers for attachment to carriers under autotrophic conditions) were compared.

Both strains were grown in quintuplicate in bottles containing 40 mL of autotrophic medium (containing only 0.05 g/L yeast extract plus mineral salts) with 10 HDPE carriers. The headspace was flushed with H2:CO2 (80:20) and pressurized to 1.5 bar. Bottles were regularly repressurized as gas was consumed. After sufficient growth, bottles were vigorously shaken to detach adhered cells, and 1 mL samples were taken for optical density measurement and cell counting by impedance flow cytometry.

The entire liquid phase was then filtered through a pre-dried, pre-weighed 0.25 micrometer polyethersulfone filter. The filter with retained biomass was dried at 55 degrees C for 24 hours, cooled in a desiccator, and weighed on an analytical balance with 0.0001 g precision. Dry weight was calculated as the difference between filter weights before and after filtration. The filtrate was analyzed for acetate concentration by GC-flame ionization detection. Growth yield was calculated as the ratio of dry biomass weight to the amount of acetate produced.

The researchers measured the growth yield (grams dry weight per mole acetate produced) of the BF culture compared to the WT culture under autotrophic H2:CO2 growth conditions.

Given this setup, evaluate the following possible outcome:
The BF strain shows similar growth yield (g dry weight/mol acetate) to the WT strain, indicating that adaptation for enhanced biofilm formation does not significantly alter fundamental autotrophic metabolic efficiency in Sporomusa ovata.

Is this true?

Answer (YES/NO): YES